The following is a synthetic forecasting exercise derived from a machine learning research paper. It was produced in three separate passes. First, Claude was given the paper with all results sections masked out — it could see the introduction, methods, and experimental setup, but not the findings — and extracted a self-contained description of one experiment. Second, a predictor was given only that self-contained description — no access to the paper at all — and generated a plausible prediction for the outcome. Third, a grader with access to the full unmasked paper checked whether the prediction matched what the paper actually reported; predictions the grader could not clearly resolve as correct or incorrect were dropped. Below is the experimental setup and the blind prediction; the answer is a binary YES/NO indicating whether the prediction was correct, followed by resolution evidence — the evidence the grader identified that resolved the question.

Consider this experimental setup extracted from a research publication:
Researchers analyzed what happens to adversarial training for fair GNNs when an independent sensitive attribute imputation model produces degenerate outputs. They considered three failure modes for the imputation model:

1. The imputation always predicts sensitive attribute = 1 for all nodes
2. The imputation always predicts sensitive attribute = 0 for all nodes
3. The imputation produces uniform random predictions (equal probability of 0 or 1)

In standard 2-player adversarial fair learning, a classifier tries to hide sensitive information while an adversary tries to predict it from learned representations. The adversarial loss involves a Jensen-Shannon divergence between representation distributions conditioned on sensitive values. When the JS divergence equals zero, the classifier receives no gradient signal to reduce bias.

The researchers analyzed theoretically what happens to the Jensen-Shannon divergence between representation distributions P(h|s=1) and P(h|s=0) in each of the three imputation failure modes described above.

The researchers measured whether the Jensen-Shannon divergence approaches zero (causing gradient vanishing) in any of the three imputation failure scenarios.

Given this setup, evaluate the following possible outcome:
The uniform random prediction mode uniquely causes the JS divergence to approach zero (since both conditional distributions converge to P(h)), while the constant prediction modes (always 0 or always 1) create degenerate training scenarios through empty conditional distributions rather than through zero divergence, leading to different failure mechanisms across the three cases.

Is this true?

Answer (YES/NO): NO